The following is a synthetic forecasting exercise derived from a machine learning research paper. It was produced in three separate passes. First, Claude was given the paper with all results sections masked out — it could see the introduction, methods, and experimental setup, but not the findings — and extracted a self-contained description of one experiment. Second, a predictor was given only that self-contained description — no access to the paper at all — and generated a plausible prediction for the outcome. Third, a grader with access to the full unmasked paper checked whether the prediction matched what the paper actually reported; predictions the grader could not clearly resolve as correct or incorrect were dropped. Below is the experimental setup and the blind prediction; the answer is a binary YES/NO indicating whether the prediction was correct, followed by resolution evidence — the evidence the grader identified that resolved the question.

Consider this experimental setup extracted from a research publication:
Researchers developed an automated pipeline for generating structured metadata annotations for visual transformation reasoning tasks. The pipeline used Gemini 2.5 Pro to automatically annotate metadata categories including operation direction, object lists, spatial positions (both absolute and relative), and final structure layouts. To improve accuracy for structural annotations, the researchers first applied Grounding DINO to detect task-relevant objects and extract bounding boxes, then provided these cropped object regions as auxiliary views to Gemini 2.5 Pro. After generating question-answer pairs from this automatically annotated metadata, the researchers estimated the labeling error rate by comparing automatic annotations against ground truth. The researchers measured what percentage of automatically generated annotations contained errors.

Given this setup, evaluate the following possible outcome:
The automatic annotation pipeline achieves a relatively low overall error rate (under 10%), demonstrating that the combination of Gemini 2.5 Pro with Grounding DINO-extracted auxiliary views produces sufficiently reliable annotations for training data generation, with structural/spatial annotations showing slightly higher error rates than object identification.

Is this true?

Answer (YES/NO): NO